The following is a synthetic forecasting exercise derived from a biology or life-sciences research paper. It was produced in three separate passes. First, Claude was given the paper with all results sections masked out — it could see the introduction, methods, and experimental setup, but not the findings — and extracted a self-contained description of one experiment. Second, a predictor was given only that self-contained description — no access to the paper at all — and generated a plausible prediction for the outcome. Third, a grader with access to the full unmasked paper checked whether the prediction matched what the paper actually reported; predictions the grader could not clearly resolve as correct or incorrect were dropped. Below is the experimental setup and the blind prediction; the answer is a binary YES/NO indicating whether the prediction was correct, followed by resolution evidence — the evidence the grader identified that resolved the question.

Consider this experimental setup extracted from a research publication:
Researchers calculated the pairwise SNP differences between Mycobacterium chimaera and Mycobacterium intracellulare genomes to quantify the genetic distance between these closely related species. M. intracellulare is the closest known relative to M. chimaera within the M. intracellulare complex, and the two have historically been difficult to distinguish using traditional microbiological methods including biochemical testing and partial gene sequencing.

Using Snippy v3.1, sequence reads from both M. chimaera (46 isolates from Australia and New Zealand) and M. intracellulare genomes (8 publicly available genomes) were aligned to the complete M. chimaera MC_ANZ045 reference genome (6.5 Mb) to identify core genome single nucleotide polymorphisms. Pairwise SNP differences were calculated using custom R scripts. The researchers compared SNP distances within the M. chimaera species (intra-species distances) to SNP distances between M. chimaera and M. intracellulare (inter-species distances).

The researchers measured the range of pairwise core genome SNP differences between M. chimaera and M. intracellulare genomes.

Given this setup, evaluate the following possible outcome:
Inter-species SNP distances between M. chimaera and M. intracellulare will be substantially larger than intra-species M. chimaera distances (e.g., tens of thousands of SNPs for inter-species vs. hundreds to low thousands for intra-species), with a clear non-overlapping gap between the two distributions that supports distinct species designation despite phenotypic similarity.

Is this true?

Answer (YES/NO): YES